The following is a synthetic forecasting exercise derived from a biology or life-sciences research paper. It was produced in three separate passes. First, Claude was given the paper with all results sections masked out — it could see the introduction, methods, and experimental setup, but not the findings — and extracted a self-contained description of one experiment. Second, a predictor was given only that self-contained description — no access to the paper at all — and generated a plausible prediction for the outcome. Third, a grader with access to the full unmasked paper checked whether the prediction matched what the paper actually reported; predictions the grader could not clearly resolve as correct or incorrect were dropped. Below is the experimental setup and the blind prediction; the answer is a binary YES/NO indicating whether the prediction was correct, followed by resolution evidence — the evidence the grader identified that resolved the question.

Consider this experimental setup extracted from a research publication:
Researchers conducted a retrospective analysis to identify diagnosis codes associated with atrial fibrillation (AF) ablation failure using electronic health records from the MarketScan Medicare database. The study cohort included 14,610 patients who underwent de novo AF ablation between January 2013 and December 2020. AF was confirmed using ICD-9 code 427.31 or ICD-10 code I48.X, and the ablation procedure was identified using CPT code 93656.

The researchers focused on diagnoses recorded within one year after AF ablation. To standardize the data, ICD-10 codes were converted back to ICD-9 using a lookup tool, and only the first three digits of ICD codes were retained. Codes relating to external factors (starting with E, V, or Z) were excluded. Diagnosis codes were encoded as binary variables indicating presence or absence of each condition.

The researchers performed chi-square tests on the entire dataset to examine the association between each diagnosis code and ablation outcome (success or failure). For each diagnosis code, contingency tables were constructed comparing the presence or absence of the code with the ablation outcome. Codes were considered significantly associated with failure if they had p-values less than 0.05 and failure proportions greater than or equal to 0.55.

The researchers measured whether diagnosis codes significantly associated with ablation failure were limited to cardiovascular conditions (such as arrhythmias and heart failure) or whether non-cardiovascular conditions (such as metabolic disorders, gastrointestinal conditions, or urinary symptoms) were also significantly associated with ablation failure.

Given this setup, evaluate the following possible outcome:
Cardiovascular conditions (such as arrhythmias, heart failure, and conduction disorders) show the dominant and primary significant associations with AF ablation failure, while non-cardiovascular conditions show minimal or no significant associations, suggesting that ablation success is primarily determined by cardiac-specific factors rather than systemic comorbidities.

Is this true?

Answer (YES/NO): NO